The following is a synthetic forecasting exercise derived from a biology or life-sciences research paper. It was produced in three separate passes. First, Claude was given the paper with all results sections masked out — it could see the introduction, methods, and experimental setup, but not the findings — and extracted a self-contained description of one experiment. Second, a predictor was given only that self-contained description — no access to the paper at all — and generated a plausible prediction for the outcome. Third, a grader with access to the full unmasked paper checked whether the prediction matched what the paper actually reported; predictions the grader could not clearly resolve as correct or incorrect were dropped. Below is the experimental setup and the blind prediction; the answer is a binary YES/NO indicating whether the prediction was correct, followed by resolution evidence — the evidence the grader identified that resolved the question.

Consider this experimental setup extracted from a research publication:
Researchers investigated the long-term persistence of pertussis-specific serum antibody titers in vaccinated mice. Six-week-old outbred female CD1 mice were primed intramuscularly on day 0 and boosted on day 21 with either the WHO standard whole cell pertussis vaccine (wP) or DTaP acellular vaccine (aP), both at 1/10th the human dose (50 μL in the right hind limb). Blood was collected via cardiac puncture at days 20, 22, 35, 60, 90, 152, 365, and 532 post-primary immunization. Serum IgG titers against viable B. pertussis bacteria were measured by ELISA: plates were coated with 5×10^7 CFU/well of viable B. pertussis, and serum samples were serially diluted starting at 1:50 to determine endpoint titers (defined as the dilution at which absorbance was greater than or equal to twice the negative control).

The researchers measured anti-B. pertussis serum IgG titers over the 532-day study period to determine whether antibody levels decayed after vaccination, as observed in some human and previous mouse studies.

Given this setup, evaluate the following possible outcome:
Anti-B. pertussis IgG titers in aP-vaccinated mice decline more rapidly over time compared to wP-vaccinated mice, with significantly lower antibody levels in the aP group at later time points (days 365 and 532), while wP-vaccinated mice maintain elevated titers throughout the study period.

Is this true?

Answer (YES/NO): NO